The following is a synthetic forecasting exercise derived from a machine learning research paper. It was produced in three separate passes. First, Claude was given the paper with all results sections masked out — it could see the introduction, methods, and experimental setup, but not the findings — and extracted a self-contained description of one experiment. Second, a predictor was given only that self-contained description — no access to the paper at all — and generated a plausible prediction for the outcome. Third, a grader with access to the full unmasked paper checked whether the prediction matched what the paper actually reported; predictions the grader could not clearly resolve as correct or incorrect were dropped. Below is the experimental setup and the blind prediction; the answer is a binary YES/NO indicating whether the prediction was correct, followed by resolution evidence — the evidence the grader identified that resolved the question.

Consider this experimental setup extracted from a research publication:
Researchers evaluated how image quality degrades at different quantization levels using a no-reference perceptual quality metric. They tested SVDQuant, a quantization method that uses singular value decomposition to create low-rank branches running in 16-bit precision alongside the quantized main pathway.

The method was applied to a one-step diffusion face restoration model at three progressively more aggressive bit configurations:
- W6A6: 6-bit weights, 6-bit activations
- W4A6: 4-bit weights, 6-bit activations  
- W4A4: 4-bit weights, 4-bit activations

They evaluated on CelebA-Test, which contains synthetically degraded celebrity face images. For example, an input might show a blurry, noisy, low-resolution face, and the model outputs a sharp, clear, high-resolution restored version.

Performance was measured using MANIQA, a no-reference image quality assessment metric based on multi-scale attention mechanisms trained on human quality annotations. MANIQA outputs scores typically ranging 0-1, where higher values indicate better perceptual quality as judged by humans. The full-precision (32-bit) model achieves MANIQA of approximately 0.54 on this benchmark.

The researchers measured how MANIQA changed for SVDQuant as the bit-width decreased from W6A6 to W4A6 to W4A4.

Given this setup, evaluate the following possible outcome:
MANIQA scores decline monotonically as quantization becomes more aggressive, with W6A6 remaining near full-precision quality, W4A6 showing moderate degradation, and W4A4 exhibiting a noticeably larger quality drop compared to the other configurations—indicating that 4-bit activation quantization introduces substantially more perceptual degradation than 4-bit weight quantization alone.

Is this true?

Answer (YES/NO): NO